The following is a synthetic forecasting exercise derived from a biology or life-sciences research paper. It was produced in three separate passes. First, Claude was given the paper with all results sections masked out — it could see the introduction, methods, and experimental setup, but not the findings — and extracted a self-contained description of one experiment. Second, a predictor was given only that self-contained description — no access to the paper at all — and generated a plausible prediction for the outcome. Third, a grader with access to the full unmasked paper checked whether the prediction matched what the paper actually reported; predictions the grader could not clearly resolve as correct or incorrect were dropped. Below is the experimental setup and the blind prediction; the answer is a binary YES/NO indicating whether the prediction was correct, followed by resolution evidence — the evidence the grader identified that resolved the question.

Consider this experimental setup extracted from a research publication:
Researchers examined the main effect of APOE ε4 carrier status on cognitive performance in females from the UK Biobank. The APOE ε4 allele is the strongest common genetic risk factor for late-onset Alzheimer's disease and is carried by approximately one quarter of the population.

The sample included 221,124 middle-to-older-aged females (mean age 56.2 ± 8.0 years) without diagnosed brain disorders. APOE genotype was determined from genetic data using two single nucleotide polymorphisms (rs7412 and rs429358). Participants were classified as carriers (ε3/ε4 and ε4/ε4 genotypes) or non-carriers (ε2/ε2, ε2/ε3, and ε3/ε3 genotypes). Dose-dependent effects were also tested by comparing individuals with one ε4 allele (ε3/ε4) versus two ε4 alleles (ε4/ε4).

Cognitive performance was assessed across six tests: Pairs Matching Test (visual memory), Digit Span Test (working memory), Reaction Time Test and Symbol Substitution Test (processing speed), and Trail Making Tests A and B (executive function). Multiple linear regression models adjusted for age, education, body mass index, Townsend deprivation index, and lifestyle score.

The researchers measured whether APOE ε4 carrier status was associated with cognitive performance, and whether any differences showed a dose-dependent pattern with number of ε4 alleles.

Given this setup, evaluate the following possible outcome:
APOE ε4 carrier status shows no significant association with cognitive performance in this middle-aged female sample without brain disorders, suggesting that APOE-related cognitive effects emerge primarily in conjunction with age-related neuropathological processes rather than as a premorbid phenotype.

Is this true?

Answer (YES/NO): NO